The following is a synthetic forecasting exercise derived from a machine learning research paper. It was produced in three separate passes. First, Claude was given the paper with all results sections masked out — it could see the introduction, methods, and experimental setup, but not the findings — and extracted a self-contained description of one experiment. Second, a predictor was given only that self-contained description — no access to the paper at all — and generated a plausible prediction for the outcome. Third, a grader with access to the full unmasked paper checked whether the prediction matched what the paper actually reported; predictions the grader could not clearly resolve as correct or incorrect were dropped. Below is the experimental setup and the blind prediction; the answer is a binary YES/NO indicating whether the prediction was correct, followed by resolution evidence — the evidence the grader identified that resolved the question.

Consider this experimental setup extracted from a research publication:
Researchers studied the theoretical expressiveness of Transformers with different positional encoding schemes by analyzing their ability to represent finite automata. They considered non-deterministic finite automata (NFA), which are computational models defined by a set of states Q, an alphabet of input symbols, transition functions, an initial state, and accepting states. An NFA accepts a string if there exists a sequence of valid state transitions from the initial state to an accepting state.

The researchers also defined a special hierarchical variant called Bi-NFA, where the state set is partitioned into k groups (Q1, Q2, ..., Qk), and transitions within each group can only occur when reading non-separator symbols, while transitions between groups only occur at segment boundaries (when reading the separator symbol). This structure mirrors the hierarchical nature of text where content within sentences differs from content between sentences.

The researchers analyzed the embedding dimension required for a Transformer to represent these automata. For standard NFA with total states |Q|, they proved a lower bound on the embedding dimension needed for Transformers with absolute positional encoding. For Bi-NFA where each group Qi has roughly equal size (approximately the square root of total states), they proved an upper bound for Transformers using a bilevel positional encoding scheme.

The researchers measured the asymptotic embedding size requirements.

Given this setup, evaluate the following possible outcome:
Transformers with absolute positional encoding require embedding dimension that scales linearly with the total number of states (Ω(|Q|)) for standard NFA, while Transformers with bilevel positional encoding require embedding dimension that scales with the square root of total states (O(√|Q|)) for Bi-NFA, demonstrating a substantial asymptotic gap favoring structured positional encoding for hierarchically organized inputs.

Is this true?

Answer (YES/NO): NO